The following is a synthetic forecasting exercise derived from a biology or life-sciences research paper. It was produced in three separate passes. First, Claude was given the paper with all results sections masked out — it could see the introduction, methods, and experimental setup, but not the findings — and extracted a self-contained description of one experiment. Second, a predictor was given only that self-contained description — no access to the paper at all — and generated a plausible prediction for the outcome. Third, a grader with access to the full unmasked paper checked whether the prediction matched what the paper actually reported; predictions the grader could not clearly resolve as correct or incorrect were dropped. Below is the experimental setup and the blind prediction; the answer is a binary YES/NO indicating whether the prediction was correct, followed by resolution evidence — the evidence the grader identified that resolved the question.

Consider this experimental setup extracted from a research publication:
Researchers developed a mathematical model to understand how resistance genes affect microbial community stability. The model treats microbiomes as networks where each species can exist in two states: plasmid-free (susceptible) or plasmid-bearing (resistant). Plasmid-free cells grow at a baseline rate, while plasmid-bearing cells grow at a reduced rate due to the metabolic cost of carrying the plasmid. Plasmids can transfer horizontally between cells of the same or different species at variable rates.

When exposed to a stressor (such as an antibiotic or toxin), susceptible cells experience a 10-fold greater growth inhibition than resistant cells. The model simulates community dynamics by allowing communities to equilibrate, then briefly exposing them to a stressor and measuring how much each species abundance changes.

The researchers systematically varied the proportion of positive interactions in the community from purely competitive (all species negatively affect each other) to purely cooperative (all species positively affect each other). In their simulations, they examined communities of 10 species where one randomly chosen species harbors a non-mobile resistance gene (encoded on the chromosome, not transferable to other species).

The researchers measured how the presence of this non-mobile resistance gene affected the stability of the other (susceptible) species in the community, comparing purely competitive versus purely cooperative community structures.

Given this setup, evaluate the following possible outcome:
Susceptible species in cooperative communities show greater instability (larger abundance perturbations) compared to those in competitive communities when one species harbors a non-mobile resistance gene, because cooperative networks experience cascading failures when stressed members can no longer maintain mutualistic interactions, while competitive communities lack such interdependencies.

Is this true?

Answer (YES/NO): NO